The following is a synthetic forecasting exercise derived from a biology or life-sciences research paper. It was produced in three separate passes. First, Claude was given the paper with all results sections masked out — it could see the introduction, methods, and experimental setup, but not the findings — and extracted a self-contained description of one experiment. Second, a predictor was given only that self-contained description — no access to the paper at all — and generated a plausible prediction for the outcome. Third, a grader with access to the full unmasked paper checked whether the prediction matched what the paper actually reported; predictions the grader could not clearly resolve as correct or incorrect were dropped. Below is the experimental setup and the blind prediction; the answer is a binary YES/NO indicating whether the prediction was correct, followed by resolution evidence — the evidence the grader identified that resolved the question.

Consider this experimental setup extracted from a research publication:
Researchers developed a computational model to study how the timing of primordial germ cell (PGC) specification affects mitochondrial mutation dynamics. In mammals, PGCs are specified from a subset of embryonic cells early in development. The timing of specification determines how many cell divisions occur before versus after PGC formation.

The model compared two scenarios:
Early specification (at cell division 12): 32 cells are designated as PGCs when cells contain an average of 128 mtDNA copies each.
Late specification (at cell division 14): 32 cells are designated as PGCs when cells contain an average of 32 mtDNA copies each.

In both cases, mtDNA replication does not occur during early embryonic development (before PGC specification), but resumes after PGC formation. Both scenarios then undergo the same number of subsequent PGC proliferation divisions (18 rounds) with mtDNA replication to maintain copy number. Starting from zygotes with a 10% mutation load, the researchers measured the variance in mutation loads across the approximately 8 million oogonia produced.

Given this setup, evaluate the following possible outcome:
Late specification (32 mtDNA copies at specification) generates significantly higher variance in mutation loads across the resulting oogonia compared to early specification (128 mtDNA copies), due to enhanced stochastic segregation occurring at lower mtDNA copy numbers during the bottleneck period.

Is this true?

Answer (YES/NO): YES